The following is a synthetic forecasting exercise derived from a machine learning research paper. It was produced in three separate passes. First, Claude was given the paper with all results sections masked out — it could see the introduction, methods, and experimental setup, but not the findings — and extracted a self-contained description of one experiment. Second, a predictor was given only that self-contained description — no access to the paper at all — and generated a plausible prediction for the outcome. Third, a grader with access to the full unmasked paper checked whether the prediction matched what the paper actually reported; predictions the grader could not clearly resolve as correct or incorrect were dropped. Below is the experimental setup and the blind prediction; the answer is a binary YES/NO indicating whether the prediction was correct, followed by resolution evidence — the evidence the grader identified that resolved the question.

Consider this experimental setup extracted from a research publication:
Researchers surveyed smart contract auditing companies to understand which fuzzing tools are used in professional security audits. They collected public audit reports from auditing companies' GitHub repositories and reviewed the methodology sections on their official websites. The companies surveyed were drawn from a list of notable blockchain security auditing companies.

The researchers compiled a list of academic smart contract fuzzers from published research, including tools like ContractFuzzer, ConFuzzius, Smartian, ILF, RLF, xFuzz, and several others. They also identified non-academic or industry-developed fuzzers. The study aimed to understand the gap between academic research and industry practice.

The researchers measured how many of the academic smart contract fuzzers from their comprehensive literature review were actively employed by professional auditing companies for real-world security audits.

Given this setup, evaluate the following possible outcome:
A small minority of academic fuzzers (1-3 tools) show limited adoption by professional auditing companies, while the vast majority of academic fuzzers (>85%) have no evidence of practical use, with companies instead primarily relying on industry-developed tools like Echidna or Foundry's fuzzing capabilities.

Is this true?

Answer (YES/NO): YES